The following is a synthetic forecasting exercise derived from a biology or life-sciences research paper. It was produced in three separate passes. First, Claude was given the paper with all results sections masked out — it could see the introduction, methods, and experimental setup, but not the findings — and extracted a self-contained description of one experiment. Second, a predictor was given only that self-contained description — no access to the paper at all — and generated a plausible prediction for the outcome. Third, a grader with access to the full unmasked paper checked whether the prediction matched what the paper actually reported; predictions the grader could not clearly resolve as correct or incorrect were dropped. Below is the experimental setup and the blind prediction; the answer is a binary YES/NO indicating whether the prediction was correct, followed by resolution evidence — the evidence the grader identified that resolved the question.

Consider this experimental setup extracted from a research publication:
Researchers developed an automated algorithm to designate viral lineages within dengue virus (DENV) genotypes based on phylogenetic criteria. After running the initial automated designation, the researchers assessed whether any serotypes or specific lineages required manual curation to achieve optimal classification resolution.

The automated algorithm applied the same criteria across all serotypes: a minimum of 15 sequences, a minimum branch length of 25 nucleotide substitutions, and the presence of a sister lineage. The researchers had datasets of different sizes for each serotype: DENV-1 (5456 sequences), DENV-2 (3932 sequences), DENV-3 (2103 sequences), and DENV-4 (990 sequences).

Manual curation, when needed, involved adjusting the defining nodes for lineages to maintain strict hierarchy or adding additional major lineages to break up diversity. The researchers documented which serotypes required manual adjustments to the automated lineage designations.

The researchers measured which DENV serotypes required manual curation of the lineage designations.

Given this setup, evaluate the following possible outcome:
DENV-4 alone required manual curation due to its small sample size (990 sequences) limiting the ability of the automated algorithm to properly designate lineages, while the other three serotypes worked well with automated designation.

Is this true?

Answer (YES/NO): NO